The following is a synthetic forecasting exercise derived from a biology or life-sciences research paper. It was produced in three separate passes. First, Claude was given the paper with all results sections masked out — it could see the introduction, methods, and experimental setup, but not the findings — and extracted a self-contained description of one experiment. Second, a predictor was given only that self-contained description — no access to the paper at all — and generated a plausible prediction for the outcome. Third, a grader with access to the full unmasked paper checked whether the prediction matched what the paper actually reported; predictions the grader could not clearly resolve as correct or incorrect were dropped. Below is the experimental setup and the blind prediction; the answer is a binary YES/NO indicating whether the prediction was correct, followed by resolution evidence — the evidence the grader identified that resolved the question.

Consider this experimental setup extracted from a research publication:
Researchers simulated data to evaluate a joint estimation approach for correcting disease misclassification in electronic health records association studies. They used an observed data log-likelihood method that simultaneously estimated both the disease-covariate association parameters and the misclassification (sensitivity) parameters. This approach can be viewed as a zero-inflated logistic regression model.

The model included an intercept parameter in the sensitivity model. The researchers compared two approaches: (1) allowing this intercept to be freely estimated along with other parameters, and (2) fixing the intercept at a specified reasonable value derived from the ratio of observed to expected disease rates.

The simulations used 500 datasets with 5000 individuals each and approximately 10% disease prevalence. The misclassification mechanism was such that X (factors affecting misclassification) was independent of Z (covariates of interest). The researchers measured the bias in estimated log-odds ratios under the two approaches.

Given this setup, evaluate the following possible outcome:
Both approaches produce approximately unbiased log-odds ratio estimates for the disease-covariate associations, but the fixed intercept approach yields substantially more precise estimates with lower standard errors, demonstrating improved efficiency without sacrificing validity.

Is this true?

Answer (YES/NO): NO